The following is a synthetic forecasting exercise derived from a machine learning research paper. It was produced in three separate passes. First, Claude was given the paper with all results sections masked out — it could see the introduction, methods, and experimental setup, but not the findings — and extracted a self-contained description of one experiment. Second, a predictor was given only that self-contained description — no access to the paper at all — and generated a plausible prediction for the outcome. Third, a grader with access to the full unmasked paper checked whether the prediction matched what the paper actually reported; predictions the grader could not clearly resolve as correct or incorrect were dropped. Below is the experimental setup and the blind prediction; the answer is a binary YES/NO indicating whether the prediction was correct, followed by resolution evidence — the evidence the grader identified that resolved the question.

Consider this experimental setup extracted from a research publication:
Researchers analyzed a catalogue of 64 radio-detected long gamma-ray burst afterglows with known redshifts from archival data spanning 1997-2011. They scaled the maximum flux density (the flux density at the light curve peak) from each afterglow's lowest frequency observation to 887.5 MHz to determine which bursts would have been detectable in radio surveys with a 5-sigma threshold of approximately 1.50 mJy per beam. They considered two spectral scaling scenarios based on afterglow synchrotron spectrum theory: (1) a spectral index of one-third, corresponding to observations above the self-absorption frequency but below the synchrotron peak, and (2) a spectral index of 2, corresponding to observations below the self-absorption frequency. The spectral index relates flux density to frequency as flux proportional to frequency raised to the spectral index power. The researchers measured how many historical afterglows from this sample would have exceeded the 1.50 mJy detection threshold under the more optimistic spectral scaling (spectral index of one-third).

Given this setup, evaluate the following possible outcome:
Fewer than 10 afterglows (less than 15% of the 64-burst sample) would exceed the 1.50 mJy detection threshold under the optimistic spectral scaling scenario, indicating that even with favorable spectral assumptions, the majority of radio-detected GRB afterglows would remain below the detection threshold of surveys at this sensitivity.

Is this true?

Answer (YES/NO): YES